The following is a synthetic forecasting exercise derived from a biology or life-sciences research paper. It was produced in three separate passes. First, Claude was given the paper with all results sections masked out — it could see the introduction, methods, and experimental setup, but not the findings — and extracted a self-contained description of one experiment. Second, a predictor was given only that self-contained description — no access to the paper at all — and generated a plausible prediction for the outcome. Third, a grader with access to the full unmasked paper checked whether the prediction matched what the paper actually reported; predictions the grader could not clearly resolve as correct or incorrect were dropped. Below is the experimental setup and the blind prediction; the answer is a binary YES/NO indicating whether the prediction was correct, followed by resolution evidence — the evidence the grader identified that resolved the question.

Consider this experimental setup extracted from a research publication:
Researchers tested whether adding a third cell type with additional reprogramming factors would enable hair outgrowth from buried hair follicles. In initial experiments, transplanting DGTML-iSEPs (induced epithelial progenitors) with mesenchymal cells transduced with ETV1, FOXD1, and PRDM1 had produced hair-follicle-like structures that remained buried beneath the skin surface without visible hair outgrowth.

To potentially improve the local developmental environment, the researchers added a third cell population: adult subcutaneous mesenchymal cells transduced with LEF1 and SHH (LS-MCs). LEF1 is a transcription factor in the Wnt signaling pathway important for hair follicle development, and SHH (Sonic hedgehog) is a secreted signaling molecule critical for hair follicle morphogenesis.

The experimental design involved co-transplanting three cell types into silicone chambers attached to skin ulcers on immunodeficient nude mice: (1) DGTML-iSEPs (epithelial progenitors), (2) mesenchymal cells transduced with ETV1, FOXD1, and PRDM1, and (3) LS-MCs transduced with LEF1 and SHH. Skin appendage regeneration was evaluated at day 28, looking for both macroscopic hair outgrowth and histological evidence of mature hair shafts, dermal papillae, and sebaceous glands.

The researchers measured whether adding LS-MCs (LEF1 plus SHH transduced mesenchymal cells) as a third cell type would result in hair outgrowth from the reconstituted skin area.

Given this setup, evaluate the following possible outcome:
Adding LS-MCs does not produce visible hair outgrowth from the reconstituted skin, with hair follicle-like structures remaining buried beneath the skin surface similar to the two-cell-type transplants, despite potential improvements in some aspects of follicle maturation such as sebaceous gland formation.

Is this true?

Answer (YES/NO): NO